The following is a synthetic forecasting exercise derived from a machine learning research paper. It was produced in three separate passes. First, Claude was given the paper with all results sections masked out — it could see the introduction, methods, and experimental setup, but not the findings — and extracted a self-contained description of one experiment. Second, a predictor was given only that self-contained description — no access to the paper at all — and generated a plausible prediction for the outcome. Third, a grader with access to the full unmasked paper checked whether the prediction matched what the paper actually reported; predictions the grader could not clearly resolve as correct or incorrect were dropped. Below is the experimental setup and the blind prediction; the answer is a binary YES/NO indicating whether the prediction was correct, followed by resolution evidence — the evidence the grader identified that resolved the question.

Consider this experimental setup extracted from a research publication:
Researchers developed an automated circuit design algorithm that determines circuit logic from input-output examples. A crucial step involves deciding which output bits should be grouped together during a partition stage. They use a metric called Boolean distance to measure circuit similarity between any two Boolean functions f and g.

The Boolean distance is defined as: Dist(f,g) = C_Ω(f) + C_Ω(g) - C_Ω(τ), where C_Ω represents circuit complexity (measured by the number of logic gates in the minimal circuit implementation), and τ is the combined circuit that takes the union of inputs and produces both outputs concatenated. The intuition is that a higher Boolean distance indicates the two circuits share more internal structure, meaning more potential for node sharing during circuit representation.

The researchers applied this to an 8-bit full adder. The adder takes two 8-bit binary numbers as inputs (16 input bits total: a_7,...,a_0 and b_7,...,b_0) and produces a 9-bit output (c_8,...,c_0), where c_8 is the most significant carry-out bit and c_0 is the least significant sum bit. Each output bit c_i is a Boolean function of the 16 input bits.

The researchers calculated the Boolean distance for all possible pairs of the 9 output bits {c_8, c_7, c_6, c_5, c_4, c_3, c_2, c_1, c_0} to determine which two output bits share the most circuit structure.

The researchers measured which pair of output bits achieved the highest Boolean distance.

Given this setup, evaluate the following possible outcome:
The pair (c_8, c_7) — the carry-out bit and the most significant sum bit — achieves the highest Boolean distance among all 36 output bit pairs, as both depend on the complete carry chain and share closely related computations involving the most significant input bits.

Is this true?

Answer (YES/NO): YES